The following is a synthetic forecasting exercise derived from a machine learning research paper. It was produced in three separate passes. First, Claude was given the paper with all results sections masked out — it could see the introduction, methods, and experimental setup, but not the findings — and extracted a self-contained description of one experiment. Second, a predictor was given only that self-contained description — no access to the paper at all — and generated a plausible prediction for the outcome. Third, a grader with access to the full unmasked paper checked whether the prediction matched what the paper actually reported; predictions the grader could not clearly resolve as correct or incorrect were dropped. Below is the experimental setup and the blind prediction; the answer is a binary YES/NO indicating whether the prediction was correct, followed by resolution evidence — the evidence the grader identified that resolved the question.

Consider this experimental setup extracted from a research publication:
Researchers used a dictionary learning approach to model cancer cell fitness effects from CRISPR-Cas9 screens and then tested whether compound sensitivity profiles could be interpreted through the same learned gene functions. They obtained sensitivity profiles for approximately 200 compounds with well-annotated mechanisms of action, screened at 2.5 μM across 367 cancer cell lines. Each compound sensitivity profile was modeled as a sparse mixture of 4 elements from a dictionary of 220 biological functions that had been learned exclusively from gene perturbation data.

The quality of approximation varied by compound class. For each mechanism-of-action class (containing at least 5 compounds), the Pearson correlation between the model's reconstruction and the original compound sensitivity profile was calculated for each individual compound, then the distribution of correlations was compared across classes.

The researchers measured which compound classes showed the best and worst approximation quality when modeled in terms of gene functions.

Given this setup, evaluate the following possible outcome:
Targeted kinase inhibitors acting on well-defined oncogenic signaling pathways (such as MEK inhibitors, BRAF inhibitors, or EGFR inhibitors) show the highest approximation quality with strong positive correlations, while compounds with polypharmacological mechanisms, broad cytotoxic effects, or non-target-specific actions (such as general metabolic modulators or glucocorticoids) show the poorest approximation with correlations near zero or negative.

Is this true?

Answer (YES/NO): NO